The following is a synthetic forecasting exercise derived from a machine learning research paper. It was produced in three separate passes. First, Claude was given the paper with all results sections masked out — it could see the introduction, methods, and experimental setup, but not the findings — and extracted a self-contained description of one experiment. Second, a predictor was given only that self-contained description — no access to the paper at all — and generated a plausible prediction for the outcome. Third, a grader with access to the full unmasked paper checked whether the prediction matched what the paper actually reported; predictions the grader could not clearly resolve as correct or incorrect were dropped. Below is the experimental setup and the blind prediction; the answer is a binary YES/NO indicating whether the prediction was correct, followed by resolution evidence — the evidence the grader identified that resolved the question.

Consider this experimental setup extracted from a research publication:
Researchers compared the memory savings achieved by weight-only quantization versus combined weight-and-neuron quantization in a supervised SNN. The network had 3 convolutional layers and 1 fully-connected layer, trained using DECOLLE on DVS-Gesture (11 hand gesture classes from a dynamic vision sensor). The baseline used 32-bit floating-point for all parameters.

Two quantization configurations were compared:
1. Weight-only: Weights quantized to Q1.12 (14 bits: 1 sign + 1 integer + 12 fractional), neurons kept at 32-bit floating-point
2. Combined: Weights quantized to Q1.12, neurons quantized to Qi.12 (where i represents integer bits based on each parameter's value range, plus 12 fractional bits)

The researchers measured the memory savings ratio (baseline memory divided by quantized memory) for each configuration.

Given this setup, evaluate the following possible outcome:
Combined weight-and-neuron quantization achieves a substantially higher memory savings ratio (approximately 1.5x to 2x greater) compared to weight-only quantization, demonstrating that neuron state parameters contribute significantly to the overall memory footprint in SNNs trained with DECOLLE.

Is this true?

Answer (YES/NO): NO